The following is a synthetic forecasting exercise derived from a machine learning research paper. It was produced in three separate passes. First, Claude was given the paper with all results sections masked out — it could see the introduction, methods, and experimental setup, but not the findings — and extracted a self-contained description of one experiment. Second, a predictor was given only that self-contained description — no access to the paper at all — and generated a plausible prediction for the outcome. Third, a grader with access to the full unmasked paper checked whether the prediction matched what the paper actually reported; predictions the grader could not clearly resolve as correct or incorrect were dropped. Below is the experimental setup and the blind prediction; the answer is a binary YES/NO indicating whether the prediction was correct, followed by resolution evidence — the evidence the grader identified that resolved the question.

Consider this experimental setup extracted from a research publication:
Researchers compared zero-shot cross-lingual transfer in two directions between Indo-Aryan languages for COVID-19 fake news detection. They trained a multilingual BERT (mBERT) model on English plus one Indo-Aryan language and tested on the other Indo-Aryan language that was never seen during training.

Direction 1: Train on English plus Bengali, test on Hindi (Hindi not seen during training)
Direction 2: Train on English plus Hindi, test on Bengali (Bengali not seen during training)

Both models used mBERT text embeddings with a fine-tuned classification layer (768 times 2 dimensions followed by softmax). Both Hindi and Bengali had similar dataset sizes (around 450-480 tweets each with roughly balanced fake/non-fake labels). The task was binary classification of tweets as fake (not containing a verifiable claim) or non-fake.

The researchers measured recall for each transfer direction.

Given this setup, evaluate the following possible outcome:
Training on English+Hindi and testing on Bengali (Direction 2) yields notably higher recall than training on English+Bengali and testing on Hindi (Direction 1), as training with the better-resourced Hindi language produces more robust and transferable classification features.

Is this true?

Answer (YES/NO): NO